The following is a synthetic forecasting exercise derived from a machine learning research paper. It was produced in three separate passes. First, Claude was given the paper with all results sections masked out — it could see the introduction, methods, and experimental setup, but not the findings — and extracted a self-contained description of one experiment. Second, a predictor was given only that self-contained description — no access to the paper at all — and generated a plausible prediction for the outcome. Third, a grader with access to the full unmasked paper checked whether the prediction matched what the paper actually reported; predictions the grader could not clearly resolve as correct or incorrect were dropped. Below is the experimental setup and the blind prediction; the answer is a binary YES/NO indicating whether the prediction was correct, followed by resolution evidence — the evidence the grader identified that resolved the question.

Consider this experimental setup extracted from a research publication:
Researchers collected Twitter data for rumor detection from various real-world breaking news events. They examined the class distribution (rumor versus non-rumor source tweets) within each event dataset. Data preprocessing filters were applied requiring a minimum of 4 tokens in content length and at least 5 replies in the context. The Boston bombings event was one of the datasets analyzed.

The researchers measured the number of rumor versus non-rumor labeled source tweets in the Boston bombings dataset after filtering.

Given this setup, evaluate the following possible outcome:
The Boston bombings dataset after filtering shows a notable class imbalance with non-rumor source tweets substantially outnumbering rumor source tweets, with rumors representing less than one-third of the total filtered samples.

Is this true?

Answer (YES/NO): YES